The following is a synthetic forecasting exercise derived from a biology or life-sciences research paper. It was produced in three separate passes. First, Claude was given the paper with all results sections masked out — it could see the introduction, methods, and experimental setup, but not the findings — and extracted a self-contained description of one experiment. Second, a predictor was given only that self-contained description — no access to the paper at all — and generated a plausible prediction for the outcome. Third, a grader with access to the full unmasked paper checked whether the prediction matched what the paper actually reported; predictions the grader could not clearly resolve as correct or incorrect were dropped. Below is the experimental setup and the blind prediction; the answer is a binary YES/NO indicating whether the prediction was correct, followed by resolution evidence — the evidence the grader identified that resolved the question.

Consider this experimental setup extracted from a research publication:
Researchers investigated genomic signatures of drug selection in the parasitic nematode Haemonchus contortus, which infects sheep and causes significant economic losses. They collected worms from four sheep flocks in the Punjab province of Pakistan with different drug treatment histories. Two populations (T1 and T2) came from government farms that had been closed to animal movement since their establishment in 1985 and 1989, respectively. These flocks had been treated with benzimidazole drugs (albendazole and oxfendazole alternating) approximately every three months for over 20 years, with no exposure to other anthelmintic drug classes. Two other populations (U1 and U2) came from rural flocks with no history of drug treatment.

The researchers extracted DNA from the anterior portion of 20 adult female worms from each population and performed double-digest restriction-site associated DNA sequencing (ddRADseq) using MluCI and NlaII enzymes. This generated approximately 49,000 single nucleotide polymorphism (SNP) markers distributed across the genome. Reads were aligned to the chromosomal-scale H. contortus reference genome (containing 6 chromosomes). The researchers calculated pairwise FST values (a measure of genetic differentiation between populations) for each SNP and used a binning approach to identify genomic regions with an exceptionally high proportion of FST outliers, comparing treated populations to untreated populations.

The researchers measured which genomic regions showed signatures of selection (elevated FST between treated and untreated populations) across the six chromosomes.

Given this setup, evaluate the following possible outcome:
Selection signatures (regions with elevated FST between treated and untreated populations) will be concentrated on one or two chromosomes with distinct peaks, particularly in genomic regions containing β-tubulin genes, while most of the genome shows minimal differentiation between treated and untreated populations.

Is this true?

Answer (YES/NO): YES